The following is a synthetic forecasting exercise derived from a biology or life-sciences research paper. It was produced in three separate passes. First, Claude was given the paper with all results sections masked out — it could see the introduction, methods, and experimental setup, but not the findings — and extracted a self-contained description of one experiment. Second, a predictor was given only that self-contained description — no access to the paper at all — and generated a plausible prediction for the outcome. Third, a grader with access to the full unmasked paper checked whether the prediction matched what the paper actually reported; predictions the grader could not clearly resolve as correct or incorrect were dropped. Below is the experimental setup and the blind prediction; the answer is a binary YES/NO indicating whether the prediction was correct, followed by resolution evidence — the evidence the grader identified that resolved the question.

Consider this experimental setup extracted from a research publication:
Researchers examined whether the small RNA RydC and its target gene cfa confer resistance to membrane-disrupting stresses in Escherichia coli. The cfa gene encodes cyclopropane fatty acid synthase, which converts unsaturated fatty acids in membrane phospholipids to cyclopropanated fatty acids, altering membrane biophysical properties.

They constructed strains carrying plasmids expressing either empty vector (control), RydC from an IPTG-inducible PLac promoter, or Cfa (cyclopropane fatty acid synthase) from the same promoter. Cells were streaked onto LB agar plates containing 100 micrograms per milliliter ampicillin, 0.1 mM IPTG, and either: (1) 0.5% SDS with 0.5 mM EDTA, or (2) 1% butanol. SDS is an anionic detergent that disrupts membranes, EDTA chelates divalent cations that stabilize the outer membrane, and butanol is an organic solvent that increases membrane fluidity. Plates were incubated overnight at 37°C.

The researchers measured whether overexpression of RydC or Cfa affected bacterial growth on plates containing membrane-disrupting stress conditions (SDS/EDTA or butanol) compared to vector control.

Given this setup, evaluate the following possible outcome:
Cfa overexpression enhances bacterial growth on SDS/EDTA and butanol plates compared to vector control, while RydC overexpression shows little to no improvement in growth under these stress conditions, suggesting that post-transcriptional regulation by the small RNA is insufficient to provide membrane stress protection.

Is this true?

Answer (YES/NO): NO